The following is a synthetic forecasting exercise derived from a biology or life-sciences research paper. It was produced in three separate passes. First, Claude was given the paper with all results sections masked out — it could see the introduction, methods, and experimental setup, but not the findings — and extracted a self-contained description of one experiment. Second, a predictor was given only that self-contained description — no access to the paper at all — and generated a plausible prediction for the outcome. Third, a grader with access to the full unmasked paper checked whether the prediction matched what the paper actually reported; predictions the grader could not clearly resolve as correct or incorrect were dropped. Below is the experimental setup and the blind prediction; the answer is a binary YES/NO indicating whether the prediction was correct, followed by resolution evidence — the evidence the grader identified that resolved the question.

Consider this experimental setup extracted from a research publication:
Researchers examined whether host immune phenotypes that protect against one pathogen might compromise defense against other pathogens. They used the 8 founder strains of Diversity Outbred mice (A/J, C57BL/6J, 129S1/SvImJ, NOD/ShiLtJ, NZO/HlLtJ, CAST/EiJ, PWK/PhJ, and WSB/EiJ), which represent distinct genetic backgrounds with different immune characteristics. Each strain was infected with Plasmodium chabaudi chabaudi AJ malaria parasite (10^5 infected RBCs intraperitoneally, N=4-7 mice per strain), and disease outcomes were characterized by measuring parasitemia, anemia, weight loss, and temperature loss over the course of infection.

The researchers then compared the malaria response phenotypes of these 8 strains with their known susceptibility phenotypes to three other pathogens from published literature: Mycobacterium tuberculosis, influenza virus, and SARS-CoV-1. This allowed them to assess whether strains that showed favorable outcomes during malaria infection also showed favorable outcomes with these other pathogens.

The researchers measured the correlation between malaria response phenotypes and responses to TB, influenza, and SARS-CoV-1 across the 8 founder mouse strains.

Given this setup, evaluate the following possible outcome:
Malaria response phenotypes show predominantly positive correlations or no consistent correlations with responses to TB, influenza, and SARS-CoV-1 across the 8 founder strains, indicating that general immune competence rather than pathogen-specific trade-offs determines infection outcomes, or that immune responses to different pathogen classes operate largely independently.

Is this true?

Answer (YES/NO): NO